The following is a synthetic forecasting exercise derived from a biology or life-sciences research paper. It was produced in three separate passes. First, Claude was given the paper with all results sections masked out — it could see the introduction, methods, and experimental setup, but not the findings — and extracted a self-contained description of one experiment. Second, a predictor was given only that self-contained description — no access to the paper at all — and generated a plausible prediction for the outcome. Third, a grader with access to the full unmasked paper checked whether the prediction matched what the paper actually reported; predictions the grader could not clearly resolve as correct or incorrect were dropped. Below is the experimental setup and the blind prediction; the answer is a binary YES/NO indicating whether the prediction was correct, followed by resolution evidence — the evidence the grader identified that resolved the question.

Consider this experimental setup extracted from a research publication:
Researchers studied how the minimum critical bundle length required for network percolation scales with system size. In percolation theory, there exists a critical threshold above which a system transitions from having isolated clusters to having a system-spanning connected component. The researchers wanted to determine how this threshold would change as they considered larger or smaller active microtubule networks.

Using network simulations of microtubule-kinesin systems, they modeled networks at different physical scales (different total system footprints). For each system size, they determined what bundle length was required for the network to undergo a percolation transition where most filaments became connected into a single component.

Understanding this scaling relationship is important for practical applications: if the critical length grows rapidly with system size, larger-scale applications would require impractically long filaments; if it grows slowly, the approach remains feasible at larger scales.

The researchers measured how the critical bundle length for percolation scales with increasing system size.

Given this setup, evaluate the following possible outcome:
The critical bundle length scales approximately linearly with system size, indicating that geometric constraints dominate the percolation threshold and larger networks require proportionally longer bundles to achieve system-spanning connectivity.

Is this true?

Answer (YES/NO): NO